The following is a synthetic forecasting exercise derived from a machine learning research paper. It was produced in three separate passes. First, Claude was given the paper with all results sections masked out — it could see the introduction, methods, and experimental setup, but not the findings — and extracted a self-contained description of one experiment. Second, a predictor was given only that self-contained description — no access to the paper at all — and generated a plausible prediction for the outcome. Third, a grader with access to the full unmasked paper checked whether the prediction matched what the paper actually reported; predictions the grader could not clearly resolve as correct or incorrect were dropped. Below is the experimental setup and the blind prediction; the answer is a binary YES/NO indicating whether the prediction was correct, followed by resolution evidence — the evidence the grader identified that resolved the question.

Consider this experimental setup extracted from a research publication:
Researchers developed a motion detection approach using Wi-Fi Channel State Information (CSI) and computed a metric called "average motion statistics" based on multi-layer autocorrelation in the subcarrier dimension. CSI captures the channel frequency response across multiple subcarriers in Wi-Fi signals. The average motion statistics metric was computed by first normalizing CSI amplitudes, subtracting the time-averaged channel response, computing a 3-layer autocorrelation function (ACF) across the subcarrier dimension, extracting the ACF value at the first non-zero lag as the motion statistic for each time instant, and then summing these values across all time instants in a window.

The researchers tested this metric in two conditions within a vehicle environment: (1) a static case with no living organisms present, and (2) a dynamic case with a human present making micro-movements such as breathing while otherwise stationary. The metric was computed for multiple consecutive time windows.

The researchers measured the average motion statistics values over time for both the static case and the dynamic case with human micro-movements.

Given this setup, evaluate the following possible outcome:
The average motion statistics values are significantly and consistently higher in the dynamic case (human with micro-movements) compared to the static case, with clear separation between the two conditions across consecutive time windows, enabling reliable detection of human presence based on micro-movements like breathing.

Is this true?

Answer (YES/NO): YES